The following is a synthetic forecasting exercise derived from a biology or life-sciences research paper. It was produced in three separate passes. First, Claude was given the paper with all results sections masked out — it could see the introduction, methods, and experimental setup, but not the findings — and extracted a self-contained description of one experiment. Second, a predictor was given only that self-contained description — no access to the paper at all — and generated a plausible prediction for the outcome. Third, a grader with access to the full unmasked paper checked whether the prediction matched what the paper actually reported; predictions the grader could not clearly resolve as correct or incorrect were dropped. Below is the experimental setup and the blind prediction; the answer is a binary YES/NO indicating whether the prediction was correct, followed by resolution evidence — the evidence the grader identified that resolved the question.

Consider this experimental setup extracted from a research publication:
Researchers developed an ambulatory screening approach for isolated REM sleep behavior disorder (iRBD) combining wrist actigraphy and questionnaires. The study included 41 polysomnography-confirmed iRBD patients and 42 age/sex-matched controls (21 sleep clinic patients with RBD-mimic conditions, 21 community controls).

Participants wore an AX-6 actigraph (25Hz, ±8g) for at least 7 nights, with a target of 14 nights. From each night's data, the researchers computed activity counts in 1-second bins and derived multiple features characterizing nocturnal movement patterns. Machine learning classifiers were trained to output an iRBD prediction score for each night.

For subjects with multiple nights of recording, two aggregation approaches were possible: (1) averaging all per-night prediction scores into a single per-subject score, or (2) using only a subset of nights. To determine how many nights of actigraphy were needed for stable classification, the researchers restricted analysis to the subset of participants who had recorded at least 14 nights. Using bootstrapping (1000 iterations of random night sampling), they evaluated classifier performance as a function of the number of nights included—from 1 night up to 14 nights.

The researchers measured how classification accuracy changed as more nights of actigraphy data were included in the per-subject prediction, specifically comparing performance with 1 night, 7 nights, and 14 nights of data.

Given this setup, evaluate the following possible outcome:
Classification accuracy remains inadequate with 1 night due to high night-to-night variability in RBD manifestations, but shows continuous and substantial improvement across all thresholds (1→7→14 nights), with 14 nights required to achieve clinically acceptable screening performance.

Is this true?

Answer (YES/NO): NO